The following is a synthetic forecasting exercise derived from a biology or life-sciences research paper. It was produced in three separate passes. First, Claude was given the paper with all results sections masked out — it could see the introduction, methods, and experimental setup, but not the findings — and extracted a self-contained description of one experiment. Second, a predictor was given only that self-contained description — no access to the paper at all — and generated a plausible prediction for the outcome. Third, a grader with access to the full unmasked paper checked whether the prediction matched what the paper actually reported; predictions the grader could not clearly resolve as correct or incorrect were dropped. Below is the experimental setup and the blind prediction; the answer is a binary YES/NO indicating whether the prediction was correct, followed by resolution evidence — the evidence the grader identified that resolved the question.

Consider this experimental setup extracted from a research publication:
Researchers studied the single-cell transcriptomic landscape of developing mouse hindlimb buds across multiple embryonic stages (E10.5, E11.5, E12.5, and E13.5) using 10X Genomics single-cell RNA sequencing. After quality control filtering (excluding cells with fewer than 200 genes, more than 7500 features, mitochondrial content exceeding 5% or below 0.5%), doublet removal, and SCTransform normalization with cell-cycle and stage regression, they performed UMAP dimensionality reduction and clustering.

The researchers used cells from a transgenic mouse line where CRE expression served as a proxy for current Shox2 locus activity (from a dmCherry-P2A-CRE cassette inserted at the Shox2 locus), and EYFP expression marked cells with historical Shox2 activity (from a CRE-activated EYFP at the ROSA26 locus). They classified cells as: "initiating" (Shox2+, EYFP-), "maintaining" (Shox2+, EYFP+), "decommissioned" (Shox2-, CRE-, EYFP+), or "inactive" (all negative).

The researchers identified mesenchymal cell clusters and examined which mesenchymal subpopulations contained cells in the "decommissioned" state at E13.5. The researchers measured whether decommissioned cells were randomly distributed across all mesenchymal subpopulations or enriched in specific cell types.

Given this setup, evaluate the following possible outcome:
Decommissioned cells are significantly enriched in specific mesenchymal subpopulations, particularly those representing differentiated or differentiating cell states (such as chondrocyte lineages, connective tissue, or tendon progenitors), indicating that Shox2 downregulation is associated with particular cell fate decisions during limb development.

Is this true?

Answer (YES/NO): NO